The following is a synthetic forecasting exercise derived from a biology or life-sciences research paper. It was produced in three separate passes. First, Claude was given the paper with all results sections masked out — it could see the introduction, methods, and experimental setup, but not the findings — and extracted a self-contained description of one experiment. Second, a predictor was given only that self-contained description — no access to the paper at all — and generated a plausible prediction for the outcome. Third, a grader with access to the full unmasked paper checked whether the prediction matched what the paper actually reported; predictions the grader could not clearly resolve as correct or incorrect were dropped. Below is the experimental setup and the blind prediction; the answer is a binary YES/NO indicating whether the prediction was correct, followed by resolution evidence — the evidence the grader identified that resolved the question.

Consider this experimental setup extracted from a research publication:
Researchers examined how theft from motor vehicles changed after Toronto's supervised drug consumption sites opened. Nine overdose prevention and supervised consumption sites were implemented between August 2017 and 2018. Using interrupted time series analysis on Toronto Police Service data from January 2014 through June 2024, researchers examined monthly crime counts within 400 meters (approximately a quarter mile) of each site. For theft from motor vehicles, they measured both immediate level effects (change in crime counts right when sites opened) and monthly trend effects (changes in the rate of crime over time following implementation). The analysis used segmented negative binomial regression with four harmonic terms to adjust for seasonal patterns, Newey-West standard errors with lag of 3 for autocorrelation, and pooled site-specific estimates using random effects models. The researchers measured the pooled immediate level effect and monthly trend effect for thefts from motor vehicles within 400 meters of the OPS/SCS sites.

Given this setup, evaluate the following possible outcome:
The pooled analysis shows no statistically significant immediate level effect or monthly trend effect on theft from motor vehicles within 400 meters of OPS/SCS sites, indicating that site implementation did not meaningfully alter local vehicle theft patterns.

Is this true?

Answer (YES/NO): NO